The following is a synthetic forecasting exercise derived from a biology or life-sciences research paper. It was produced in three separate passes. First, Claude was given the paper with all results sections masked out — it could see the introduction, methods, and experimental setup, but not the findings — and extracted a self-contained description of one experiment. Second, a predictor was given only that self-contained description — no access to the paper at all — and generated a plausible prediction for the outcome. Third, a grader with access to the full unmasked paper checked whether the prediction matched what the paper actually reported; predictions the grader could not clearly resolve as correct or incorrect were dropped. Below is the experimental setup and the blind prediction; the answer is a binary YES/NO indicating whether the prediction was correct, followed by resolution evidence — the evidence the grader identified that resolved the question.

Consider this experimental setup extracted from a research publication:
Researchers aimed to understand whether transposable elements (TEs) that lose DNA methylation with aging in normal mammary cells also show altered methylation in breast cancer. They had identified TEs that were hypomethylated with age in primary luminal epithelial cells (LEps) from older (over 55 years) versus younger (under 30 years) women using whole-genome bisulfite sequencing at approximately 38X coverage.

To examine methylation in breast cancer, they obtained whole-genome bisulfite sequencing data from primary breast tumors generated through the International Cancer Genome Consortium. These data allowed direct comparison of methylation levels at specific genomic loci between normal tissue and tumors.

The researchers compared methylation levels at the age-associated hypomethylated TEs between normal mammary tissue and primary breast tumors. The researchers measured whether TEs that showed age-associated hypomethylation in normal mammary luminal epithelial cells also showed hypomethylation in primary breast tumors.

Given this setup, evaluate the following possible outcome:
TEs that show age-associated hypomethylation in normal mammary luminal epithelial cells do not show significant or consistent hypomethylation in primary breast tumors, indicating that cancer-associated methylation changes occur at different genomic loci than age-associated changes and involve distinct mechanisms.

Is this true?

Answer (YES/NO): NO